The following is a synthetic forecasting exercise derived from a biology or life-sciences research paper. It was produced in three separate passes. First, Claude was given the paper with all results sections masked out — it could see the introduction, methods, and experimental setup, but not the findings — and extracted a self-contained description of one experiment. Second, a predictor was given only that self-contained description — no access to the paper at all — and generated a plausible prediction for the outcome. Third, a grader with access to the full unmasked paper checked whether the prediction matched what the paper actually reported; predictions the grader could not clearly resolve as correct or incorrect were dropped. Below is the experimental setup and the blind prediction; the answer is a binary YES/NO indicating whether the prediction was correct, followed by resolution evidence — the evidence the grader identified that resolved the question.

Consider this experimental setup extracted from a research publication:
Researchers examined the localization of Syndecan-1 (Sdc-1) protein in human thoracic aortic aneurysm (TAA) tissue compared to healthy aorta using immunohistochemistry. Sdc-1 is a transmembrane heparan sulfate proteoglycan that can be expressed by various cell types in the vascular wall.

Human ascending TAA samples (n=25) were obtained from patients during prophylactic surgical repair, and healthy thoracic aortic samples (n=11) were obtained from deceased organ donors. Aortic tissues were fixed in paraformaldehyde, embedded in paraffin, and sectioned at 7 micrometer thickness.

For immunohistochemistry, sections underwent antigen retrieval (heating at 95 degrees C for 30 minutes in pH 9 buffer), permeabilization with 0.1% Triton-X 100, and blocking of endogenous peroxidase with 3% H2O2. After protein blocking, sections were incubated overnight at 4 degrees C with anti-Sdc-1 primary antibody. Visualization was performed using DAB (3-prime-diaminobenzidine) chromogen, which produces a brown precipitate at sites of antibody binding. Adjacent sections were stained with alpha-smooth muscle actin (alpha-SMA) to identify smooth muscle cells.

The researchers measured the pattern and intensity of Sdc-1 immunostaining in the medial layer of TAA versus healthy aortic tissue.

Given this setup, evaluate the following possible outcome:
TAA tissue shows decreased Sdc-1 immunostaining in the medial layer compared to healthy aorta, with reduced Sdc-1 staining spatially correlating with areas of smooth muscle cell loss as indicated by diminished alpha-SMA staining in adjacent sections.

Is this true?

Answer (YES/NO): NO